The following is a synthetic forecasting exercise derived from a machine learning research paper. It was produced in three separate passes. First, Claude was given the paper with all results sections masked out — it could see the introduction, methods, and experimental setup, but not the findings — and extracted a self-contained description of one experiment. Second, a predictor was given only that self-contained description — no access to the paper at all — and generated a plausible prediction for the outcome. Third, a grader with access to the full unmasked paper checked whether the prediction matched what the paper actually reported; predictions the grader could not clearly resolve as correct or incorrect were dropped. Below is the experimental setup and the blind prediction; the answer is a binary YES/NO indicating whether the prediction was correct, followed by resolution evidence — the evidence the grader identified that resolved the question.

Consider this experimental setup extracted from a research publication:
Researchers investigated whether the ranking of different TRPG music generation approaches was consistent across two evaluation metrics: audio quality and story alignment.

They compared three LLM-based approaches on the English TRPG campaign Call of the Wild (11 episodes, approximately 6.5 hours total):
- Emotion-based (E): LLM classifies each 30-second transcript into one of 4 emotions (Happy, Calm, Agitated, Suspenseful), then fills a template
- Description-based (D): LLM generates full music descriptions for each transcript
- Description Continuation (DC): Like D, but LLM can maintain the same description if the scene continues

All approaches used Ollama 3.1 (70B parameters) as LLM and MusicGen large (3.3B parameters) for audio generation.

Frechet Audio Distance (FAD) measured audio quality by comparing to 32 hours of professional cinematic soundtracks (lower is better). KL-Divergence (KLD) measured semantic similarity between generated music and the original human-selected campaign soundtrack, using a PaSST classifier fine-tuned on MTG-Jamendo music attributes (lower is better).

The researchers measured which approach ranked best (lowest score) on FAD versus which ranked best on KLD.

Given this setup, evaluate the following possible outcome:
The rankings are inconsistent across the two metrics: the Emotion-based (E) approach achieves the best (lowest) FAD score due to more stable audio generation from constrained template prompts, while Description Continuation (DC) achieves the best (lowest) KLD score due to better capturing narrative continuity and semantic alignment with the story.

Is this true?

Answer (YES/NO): NO